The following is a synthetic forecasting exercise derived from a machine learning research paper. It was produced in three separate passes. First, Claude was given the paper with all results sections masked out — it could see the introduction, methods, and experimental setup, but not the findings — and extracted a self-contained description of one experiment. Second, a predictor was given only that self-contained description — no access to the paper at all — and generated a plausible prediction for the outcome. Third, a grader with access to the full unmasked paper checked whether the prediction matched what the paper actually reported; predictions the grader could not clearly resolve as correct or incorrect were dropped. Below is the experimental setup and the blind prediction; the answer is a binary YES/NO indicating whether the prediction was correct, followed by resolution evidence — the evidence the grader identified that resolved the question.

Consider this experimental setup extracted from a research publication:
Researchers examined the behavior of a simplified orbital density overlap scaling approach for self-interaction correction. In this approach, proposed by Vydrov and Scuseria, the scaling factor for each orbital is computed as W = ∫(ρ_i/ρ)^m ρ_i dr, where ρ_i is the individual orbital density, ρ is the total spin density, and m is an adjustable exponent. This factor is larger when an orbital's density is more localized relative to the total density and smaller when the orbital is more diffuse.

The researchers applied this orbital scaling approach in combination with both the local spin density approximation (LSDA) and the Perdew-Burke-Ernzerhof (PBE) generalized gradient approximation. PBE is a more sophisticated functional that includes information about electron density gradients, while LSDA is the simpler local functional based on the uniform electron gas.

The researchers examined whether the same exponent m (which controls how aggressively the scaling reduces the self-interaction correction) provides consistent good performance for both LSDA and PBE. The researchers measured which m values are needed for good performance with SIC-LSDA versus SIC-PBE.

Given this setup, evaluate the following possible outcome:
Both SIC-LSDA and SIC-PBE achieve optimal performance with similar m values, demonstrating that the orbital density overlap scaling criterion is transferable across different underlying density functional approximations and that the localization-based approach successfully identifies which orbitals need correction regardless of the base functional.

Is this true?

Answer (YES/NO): NO